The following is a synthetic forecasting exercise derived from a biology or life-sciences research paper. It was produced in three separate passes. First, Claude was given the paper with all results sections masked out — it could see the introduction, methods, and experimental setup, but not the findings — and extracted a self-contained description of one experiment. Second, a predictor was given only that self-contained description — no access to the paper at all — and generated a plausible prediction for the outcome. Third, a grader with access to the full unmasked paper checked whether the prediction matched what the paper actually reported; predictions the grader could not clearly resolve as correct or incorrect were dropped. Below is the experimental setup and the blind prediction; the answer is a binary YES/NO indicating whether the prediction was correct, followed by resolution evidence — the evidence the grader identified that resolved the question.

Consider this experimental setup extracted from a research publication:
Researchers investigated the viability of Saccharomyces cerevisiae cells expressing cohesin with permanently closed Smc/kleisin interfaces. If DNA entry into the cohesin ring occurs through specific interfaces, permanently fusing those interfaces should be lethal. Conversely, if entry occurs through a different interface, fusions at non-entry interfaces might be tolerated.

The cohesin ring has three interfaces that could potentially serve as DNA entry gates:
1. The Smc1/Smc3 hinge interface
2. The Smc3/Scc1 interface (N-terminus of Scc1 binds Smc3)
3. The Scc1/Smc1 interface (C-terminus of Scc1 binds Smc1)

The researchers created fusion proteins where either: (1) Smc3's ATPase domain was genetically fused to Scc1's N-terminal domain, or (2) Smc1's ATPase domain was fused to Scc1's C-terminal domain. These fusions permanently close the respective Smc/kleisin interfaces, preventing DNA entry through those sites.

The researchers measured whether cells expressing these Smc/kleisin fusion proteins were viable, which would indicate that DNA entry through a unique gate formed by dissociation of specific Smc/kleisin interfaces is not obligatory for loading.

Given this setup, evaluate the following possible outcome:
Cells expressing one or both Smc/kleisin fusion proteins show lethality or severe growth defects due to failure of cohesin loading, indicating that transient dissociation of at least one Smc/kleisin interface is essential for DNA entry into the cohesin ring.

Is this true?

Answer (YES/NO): NO